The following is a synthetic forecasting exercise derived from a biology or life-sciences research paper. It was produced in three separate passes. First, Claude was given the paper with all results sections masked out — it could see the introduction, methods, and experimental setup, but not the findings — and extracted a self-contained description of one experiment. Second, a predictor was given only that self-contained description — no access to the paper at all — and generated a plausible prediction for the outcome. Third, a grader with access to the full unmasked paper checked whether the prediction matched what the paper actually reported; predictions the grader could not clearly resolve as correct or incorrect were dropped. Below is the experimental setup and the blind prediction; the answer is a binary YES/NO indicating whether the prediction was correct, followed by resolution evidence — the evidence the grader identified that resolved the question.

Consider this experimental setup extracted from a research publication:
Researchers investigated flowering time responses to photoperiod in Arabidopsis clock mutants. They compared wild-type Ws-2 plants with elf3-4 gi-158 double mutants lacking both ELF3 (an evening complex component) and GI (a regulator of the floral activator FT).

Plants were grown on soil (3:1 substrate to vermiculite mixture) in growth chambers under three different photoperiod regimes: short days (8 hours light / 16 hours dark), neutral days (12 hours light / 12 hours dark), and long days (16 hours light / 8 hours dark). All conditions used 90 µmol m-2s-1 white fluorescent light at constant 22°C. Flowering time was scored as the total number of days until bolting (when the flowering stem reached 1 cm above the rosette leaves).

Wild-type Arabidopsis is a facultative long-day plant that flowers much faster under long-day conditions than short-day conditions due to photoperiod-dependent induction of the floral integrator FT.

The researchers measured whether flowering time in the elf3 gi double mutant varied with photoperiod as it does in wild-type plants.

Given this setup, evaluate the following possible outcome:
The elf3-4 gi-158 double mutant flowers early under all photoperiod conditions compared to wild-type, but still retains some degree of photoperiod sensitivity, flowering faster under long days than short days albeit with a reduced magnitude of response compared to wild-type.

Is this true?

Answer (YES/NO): NO